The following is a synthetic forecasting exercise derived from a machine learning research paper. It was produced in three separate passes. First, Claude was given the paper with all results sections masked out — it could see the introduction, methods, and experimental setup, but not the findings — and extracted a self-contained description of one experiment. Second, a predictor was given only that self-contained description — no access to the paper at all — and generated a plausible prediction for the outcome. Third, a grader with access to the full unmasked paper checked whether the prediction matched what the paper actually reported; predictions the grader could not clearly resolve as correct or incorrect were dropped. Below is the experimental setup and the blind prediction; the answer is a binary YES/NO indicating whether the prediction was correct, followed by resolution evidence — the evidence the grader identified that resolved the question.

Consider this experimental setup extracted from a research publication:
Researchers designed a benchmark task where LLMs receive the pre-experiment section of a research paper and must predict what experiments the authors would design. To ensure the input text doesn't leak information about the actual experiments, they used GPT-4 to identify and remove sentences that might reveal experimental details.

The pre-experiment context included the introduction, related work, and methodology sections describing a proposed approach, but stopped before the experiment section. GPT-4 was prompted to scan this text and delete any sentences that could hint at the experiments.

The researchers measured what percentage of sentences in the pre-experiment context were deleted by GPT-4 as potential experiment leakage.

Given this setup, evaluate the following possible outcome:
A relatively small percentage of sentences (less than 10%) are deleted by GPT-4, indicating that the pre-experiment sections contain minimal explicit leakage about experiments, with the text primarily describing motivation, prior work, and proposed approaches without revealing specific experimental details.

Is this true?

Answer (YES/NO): YES